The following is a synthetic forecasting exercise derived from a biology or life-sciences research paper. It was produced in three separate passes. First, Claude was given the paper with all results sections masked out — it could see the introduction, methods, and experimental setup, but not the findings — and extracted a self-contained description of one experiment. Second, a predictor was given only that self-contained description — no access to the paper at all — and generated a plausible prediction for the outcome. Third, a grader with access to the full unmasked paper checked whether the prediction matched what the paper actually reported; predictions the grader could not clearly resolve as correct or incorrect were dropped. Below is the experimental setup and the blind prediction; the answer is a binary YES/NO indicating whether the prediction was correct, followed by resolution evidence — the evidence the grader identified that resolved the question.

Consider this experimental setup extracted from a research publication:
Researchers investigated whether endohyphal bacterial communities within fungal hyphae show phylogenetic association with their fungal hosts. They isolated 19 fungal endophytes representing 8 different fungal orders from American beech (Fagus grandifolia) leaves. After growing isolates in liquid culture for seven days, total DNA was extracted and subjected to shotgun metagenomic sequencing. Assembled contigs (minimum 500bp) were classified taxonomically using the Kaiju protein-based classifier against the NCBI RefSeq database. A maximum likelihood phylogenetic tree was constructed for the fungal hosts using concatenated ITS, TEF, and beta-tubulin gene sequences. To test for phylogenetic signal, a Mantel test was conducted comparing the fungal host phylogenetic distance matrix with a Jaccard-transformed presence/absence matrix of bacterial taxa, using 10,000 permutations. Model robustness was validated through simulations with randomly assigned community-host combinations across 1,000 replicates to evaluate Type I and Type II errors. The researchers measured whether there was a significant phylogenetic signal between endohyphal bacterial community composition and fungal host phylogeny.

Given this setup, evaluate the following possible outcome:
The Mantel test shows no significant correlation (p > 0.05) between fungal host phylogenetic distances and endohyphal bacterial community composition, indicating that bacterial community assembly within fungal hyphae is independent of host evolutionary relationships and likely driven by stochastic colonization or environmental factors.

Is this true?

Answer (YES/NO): NO